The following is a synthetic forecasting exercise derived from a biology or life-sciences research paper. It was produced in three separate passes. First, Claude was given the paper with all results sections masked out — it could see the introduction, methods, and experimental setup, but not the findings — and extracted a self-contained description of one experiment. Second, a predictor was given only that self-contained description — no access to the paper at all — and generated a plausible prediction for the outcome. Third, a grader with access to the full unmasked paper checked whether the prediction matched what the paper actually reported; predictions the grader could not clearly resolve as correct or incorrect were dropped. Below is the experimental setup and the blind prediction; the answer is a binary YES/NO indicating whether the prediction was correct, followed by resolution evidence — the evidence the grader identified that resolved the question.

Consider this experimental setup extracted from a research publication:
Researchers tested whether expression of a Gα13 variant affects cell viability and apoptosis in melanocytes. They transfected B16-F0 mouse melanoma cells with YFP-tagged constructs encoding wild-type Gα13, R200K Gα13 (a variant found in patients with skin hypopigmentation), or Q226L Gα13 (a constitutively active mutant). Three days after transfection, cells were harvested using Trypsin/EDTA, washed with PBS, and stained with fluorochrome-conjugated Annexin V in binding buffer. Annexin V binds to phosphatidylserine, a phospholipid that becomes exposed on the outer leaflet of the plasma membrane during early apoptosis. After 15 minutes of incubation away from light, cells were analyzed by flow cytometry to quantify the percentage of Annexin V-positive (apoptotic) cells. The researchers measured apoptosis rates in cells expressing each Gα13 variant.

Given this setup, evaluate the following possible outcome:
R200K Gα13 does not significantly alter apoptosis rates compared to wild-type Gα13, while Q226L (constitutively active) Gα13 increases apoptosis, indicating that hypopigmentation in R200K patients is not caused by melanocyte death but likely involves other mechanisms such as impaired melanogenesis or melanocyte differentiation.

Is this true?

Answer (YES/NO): NO